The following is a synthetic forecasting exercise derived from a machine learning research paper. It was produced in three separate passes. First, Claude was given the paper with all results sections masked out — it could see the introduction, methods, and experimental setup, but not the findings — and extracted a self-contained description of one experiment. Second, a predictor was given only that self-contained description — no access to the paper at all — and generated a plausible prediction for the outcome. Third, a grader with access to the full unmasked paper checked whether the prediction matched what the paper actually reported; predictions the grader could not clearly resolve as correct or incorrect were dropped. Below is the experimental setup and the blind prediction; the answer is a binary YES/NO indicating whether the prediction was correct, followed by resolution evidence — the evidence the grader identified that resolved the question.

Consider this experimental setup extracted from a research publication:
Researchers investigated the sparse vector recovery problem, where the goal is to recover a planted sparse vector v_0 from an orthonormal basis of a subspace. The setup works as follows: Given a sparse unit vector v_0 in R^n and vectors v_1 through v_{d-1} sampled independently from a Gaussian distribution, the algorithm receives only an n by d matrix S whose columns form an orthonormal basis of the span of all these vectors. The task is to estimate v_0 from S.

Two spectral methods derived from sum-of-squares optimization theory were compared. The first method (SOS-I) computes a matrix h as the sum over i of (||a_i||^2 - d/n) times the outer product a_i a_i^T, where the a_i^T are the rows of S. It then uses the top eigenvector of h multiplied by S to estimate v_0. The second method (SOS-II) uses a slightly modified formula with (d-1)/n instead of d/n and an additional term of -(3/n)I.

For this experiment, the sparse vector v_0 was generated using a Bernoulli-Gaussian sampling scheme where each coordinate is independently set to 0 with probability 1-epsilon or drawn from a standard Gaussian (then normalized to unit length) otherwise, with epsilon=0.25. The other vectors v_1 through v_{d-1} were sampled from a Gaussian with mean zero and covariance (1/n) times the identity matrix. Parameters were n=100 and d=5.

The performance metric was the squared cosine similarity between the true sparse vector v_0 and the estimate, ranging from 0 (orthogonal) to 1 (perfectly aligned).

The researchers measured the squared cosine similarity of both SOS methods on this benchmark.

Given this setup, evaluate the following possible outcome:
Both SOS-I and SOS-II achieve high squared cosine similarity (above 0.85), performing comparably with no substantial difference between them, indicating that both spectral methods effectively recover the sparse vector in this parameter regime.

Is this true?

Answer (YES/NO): YES